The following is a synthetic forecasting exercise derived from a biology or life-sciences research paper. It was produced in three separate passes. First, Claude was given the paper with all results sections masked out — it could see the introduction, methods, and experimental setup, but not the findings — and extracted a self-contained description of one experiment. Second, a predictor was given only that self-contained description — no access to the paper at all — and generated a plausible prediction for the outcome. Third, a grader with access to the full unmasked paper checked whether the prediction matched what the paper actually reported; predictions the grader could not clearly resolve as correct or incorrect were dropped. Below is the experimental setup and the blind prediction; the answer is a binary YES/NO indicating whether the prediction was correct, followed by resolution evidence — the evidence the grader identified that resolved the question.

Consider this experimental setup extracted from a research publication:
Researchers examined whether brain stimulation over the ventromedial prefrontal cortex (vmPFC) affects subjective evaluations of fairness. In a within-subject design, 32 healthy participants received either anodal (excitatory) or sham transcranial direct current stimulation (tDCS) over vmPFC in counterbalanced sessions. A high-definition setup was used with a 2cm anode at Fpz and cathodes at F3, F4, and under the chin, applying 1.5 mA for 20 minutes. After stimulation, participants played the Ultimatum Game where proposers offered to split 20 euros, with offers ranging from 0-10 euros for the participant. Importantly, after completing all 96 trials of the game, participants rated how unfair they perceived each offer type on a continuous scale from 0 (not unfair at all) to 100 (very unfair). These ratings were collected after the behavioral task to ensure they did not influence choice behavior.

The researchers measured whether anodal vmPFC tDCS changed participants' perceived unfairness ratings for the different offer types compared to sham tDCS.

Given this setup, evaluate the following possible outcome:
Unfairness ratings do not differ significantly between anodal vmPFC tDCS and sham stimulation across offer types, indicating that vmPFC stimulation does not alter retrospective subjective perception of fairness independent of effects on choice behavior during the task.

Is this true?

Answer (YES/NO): YES